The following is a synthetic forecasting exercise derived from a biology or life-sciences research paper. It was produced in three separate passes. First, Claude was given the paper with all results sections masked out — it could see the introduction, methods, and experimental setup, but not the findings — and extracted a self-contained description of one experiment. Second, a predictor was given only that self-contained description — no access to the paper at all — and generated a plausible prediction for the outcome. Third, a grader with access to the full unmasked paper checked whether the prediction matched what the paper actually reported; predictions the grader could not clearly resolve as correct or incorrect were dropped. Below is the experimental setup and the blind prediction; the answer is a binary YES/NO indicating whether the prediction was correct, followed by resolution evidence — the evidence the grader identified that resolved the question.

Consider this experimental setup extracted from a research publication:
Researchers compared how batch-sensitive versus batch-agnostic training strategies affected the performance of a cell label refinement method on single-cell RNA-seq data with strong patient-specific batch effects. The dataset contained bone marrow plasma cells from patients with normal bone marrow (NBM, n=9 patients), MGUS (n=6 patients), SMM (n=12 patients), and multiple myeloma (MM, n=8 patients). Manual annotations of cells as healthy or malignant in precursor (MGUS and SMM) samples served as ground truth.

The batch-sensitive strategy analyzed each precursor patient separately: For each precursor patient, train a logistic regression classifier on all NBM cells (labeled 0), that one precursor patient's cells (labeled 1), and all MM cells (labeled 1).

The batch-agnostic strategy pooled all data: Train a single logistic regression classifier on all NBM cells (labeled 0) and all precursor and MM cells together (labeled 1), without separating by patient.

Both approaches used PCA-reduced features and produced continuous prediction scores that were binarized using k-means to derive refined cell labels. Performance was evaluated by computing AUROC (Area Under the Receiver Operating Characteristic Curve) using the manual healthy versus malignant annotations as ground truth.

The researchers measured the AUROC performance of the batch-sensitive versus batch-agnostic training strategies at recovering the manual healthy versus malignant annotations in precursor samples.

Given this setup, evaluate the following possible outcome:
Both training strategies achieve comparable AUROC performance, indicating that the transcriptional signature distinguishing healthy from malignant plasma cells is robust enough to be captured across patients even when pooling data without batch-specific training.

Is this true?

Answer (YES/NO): YES